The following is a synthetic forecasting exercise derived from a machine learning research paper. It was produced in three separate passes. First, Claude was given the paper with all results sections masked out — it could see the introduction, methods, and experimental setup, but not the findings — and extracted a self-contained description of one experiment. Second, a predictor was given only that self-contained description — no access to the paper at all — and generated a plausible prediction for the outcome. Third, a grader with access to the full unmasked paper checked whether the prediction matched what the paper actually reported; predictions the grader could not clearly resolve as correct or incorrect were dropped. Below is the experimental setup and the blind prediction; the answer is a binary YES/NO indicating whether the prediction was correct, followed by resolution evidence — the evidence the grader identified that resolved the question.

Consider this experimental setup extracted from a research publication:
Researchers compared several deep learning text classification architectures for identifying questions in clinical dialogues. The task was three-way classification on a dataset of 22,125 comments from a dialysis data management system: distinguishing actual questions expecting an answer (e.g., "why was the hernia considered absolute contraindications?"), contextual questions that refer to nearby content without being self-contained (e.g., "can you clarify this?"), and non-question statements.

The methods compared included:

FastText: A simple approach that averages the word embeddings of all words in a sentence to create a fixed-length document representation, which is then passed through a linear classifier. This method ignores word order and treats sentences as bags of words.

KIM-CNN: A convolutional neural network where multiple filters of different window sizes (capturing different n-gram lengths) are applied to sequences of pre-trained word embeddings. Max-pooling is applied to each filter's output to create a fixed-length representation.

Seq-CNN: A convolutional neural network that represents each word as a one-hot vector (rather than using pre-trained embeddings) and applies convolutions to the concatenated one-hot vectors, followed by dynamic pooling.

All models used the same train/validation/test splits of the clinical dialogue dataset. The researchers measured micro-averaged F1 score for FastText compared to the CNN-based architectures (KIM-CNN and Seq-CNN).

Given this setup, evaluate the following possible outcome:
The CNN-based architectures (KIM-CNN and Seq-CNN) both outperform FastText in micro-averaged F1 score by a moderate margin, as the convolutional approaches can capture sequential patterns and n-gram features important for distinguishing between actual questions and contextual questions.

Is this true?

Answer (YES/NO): YES